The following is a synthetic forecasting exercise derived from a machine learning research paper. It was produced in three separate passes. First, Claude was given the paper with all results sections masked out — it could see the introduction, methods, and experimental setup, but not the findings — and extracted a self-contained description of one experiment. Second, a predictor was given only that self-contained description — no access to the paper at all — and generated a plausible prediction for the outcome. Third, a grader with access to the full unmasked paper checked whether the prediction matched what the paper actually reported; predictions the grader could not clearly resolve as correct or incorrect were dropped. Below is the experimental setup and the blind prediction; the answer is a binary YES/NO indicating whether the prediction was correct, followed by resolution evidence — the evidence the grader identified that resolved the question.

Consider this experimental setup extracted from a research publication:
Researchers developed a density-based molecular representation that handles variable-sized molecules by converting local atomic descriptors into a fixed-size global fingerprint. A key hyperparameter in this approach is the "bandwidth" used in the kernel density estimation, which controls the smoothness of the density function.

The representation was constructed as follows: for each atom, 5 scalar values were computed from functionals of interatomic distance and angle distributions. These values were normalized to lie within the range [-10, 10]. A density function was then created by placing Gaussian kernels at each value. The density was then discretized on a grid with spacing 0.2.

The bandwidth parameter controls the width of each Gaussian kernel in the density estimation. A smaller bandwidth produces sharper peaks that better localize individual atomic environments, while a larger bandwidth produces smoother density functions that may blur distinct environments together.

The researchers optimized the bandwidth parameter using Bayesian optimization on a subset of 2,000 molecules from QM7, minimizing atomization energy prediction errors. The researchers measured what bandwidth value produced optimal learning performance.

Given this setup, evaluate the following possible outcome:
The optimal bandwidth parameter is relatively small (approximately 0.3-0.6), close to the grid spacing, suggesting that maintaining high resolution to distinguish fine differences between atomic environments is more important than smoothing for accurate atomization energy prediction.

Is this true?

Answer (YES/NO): NO